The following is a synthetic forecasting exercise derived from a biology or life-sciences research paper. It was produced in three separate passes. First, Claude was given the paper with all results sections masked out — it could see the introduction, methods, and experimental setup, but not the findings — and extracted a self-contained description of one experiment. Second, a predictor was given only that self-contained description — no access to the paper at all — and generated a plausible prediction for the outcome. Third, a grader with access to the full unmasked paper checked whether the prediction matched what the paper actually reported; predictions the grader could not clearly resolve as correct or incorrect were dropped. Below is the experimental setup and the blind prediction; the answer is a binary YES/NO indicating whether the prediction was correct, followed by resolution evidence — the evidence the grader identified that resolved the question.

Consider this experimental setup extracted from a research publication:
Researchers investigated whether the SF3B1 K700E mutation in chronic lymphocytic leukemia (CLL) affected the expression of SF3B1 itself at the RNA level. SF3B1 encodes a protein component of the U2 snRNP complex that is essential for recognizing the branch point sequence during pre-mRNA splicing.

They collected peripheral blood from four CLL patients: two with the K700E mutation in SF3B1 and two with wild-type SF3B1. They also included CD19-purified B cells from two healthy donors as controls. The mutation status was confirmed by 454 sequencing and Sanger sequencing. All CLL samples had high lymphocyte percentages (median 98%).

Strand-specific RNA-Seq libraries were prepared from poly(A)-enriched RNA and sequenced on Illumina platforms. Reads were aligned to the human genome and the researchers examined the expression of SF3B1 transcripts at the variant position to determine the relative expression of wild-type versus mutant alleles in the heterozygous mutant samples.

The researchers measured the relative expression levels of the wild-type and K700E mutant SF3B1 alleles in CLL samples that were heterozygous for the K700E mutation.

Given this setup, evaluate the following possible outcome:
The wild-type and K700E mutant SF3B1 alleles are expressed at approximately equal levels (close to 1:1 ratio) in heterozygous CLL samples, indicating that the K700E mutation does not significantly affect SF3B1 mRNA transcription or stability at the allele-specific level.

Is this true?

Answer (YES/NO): YES